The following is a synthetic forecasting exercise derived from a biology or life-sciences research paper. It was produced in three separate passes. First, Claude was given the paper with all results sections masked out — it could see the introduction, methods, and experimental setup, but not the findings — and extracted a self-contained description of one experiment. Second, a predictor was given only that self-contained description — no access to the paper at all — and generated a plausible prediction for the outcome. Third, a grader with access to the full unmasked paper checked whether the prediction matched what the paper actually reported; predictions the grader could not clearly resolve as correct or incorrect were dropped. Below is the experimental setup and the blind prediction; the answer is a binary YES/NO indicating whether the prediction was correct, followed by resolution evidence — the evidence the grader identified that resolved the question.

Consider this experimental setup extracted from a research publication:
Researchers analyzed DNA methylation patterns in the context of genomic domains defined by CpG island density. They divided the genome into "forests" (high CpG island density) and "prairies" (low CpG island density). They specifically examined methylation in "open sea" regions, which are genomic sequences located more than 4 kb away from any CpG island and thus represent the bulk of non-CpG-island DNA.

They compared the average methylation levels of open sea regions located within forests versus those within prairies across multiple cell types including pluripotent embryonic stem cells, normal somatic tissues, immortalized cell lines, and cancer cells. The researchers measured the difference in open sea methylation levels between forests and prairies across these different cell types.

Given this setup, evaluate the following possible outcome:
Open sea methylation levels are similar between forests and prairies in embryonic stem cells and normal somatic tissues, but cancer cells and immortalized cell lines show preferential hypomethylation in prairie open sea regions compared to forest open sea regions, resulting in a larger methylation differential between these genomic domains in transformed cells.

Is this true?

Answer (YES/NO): NO